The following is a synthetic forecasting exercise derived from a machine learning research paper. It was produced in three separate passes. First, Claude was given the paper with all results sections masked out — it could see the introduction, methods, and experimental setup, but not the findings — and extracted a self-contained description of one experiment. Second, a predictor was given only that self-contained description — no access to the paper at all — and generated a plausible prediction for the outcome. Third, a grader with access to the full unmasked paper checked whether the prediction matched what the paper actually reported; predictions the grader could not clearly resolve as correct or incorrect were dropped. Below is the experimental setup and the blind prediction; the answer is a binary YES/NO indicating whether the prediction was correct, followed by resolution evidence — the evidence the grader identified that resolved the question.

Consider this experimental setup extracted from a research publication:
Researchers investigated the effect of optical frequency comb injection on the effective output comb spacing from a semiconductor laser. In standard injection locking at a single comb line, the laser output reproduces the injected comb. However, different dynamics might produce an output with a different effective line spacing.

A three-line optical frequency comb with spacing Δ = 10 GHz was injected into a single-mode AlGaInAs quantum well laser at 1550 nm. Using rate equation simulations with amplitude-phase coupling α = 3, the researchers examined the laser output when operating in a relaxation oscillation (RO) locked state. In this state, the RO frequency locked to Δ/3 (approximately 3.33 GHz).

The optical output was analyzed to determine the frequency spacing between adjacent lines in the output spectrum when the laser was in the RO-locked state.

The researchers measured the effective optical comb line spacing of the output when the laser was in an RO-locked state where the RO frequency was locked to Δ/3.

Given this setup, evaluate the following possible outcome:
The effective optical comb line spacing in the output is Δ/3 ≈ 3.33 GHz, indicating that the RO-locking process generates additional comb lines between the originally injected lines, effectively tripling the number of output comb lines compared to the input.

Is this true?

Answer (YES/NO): YES